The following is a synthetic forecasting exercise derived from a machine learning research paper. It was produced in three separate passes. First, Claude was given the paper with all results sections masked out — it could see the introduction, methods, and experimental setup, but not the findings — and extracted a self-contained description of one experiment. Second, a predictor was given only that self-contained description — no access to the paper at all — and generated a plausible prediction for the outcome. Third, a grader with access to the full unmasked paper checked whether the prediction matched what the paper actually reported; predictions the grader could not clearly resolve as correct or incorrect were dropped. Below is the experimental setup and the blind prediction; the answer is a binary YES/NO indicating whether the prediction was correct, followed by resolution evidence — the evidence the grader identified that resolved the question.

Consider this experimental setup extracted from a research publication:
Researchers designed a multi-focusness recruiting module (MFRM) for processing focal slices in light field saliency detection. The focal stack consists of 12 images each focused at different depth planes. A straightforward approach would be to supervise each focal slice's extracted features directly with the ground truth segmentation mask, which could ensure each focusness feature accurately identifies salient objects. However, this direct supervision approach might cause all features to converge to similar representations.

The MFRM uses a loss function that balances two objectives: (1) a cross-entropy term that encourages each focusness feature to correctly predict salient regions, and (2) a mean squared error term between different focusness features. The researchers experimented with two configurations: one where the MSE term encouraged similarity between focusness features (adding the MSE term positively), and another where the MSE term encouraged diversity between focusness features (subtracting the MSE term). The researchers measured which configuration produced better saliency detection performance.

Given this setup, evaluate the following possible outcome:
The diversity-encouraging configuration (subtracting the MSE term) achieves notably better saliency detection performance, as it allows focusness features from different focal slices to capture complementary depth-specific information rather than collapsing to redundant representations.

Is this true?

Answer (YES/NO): YES